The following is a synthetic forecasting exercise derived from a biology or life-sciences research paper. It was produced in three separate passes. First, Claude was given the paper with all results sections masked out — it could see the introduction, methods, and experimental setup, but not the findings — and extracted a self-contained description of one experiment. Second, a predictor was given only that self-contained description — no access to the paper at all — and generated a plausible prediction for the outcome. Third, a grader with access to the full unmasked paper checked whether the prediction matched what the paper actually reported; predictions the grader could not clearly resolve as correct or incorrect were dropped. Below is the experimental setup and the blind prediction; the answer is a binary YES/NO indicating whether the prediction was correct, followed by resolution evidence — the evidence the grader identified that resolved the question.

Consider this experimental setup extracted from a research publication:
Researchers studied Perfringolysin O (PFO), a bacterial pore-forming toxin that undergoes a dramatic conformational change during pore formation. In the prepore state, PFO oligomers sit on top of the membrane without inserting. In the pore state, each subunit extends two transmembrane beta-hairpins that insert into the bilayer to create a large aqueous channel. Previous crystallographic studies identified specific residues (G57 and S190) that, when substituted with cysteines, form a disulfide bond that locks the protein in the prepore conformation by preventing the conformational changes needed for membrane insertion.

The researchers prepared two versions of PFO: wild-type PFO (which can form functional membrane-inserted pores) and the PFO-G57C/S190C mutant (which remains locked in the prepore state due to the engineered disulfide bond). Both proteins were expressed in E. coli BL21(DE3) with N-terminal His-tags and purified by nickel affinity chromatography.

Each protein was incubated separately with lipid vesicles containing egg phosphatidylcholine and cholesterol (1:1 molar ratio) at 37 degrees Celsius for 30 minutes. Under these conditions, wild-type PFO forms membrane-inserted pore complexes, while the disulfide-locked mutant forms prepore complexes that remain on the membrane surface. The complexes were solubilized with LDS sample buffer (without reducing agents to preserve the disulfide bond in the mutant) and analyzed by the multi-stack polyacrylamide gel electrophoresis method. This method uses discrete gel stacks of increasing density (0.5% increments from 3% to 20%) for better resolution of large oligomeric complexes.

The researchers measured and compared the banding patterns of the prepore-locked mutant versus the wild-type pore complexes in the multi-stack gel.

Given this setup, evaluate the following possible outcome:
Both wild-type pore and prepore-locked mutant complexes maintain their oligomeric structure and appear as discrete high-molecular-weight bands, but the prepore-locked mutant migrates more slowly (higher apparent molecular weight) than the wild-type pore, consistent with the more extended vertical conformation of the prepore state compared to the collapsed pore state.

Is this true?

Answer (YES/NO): NO